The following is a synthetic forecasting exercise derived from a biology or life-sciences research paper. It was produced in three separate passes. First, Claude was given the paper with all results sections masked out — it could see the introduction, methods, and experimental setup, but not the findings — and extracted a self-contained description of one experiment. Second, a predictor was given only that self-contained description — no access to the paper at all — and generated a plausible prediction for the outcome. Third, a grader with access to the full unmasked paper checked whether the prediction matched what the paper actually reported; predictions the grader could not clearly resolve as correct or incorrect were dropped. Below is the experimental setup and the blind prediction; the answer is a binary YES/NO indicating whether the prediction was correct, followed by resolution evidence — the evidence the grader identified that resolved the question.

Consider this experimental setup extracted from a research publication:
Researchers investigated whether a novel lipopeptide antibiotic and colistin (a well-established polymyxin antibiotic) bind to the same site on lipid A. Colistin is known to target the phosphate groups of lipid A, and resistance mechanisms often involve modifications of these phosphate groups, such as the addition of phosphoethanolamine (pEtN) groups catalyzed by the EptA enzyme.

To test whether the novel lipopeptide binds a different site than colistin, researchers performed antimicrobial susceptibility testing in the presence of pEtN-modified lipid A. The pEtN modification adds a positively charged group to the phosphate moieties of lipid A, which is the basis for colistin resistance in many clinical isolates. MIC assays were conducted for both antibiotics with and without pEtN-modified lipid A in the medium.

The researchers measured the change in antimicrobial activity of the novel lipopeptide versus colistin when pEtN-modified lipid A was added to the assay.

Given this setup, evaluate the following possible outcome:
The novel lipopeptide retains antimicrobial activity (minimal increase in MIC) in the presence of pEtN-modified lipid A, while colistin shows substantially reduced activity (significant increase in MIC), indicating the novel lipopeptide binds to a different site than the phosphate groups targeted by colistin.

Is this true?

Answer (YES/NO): NO